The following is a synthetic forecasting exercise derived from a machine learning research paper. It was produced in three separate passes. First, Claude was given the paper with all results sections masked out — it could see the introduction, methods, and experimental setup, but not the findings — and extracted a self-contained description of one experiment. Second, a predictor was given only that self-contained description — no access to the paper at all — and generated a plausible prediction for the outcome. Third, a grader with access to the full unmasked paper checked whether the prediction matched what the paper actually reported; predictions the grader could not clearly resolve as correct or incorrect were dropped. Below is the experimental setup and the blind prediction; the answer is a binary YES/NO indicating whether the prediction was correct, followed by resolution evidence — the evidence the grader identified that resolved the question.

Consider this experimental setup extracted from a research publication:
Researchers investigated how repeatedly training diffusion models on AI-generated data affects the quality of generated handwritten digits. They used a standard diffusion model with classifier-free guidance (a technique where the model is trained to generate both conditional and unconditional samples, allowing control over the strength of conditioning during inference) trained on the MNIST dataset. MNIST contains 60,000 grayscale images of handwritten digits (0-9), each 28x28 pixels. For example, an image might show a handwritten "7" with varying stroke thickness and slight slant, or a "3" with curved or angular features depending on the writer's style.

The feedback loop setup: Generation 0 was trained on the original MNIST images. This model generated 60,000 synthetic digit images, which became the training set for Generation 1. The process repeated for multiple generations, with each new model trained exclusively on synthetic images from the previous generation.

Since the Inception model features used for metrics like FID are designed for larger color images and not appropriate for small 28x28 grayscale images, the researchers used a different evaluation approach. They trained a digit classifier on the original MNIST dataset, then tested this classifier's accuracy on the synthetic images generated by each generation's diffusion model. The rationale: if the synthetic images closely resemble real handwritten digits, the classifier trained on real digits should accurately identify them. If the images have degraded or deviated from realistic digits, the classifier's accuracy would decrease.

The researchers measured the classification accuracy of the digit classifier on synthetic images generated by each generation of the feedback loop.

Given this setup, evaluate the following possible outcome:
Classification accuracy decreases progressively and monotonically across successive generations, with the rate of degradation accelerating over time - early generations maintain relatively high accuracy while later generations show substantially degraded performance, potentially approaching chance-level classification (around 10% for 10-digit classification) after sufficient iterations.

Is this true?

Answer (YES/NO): NO